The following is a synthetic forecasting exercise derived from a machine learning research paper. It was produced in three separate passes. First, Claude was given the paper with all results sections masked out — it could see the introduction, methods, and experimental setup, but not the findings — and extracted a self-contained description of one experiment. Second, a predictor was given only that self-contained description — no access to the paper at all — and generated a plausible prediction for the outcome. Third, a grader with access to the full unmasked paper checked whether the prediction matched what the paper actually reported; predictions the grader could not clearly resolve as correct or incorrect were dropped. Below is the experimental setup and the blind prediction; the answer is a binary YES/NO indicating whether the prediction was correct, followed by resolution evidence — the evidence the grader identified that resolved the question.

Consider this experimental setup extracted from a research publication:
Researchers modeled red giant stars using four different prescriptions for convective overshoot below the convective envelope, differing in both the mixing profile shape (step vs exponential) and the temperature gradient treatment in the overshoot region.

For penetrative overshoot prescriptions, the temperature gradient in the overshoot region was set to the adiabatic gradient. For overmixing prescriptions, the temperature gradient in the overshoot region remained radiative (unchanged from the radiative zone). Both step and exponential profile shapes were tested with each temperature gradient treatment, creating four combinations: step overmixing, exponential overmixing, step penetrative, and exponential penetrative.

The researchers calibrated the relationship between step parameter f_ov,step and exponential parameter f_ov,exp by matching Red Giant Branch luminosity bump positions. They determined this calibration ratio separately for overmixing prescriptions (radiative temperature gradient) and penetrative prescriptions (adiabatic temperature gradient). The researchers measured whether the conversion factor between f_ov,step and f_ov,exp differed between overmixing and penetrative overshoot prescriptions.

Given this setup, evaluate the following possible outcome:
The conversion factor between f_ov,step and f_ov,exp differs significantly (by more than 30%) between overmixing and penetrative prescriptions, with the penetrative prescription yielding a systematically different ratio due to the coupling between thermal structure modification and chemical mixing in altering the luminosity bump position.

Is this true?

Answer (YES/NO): NO